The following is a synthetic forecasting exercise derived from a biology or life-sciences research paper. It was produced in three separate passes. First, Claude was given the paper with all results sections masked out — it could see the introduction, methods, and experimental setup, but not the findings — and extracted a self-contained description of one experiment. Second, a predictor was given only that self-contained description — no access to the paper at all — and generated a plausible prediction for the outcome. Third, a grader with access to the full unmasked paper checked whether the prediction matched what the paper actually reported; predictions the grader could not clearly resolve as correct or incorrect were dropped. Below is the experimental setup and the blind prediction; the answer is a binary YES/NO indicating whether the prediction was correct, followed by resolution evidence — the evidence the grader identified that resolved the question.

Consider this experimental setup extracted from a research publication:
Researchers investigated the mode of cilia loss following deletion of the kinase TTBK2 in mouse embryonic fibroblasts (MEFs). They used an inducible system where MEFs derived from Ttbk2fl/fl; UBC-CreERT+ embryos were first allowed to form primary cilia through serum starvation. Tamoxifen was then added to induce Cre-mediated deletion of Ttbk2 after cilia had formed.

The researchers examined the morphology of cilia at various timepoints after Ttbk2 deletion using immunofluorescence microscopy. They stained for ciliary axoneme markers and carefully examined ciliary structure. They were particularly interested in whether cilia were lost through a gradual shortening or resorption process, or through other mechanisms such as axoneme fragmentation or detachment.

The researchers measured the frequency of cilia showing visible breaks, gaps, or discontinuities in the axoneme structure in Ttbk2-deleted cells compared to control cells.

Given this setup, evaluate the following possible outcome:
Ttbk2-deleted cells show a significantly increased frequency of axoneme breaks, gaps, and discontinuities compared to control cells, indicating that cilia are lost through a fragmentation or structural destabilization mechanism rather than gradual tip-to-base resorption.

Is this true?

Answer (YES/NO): YES